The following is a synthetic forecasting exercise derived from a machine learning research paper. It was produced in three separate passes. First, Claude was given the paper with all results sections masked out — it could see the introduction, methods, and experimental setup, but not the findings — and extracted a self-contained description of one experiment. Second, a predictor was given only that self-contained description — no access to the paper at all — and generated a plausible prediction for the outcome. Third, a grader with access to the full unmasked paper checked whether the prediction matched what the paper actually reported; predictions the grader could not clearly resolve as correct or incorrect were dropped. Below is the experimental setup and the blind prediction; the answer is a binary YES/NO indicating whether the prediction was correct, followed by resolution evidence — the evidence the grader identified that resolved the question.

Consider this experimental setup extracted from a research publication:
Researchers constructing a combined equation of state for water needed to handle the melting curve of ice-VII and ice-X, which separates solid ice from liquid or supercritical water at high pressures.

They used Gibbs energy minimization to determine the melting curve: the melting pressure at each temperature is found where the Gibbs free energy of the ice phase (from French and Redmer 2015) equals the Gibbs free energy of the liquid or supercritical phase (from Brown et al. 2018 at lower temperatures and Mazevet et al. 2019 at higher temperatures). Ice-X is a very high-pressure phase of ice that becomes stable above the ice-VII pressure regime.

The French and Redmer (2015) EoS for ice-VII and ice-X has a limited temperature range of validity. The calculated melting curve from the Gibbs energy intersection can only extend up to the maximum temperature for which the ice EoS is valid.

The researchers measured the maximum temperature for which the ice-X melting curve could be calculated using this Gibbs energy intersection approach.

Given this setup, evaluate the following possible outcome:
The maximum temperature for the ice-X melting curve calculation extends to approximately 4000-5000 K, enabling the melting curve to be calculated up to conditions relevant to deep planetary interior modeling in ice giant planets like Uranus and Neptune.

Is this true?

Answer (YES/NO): NO